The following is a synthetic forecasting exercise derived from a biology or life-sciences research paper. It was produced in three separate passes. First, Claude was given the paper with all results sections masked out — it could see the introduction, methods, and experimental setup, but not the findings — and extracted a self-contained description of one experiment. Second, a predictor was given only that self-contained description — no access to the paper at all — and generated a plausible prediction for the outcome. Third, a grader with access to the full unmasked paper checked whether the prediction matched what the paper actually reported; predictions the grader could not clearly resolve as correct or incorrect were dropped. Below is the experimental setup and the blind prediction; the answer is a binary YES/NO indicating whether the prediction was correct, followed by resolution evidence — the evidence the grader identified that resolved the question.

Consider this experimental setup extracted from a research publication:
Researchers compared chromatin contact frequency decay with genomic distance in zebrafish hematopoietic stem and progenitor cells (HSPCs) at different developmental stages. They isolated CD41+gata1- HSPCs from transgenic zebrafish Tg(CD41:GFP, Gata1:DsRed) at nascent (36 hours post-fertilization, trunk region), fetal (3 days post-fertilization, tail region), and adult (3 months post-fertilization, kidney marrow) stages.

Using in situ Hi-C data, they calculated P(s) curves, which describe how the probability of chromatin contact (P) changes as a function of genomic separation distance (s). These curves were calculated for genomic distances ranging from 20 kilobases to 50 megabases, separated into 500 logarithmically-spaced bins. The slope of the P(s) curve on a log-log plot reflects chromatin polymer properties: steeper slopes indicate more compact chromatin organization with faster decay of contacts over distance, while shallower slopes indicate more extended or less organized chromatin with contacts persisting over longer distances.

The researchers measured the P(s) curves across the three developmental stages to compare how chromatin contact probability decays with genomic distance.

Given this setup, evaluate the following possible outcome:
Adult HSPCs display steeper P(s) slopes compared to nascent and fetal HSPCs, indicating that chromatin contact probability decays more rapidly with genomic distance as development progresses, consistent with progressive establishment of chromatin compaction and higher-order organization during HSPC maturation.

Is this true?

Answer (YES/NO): NO